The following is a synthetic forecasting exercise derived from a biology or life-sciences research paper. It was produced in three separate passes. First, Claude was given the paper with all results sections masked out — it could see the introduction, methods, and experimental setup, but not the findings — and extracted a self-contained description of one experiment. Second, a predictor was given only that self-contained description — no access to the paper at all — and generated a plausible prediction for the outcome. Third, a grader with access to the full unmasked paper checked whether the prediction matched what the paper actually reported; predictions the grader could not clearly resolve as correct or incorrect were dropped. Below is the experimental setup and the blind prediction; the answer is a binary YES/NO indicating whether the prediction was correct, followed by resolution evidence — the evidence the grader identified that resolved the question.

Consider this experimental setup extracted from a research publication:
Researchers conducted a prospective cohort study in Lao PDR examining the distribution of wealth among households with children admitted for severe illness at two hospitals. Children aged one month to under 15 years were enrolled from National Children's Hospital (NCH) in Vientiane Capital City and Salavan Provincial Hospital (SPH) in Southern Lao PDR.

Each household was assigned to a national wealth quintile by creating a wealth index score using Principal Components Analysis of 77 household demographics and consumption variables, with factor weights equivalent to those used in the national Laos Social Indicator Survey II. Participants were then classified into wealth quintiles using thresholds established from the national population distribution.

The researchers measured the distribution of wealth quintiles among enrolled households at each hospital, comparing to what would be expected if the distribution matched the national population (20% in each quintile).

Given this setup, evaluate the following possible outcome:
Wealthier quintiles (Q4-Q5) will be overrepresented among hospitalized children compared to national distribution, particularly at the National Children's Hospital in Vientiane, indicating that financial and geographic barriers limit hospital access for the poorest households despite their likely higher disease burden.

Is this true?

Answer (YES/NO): YES